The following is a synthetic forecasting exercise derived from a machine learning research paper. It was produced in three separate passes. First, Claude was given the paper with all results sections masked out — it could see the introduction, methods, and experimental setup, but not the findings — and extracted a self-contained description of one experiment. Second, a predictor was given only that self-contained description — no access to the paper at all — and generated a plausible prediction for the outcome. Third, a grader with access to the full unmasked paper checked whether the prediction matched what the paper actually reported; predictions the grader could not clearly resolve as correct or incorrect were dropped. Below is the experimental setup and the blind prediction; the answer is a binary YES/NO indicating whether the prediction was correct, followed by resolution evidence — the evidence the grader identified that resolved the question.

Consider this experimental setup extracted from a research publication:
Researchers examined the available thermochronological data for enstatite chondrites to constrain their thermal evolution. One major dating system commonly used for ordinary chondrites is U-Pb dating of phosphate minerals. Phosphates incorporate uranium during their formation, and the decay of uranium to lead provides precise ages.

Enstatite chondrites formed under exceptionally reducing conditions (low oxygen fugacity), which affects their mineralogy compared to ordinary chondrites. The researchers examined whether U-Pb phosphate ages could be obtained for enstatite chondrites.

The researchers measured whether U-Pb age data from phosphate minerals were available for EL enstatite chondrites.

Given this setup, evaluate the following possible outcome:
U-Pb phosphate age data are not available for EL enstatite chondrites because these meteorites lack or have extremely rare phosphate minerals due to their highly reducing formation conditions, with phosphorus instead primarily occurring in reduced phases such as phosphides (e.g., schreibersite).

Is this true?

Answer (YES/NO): YES